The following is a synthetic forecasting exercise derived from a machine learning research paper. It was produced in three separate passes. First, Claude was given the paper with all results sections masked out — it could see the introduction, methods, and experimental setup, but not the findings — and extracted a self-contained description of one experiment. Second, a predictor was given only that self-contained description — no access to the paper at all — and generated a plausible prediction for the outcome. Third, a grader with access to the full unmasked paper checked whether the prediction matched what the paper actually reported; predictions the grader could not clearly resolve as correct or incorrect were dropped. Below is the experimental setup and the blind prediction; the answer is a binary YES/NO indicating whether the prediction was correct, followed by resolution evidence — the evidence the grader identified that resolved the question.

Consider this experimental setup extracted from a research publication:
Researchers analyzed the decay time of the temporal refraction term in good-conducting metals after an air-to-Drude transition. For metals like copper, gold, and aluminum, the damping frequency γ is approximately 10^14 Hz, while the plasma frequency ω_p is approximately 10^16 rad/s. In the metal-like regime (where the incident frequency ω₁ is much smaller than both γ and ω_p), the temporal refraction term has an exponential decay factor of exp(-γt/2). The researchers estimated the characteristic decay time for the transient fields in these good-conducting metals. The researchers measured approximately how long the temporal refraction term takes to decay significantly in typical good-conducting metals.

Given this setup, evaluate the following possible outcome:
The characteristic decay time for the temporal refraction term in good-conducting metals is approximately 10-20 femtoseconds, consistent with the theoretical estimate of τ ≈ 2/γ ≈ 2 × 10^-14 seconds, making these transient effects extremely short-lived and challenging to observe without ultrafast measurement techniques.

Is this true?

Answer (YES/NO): YES